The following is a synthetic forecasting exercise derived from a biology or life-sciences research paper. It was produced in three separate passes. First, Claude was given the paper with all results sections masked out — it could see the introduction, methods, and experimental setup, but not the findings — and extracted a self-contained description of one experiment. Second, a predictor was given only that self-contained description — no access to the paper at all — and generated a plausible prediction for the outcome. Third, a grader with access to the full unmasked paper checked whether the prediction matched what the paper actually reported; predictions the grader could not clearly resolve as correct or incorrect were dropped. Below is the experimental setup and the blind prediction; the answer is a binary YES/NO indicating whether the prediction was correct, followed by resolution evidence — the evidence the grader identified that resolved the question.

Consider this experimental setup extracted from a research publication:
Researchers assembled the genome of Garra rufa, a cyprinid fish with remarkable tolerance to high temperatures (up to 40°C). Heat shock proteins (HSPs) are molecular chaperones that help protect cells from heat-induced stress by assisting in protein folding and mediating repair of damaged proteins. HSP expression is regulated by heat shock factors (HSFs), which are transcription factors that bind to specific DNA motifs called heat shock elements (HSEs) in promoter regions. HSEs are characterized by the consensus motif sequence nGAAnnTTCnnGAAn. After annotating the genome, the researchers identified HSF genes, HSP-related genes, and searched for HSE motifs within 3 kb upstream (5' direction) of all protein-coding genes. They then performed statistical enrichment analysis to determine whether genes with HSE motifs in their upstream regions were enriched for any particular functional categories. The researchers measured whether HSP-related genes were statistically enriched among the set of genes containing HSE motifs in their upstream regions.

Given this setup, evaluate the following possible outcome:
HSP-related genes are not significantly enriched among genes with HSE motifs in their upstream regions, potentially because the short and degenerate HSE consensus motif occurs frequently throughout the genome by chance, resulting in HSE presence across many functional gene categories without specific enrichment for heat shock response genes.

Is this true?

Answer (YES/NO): NO